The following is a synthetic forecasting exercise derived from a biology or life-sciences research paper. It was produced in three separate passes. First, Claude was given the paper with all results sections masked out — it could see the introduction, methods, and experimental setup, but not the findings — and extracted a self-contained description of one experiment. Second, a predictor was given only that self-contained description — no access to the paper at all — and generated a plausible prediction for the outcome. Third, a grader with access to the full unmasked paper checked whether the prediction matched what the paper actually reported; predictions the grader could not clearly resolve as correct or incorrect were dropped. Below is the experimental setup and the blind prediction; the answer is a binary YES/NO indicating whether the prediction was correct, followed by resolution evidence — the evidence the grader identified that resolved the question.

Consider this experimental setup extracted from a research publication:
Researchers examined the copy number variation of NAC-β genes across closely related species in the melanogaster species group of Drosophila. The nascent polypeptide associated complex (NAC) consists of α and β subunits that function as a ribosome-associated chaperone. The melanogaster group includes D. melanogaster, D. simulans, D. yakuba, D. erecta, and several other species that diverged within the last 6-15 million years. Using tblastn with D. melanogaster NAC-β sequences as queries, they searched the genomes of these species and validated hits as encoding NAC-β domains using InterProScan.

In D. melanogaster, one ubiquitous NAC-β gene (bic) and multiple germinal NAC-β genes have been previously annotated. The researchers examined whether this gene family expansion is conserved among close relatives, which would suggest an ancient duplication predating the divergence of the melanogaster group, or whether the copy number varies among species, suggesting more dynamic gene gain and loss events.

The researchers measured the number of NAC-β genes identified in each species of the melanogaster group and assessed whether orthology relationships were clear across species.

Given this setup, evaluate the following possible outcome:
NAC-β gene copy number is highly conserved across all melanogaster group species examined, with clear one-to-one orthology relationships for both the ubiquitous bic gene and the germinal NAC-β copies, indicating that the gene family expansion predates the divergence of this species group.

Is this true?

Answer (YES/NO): NO